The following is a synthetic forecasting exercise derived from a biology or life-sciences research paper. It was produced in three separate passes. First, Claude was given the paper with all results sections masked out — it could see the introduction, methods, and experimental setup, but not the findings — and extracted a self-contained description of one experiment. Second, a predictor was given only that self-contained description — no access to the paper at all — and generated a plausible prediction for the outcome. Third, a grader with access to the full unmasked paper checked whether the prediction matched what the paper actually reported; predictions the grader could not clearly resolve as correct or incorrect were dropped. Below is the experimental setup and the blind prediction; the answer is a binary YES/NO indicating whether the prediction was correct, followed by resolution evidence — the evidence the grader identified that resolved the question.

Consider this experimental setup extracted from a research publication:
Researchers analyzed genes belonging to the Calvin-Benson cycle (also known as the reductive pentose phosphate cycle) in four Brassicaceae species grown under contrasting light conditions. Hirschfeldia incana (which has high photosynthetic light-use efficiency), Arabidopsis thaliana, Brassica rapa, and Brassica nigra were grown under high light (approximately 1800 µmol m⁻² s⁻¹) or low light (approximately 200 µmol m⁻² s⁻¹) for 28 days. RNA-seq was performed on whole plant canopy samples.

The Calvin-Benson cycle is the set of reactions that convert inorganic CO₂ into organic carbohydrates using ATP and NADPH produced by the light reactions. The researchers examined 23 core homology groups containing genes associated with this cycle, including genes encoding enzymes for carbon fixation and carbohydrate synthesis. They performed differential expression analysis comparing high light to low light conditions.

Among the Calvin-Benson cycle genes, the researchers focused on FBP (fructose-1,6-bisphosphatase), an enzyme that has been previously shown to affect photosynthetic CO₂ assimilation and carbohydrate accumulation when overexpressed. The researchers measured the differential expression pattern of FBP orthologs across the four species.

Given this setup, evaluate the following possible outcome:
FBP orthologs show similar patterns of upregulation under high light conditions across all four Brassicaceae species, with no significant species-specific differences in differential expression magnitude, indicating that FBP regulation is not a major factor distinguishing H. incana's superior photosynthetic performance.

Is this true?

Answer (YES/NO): NO